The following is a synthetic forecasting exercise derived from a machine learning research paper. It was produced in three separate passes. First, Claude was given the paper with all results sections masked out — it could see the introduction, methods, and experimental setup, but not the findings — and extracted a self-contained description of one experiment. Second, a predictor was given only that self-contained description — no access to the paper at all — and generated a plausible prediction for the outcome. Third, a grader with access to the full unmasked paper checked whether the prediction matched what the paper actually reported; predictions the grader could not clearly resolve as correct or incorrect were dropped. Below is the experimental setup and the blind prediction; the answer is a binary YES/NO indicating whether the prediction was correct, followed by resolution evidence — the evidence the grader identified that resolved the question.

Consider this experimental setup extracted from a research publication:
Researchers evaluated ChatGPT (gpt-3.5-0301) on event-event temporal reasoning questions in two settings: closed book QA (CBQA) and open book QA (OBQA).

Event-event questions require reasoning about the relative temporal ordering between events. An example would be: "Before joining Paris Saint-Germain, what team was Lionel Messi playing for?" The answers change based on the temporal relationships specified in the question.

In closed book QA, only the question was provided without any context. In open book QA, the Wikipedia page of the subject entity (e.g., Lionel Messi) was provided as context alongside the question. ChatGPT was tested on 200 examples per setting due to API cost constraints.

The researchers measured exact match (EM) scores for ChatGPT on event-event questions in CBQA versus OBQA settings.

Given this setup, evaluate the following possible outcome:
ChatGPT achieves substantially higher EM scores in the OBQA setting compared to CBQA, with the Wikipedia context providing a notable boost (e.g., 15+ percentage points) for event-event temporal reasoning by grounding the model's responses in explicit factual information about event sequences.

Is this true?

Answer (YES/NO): NO